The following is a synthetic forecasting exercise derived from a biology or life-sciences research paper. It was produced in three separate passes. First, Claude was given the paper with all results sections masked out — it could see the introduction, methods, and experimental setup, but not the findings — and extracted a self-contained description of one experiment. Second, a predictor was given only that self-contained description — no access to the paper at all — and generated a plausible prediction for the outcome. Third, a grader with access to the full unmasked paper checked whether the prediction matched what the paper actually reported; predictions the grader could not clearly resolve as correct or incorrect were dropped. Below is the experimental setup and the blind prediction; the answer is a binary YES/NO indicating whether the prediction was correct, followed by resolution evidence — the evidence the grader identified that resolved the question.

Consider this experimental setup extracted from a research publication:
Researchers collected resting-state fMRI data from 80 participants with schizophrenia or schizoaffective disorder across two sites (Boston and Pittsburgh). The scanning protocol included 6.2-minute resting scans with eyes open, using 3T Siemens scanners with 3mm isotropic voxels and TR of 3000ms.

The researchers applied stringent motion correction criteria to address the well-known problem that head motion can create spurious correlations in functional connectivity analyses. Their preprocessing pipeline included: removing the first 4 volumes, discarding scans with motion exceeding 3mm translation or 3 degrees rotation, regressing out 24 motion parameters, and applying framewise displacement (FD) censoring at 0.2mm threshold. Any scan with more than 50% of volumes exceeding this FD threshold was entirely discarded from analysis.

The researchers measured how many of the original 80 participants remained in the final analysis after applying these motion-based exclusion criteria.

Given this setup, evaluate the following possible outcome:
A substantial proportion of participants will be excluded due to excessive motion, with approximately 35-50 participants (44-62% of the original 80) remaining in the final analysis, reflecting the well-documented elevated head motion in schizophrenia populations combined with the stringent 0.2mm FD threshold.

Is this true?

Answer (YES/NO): YES